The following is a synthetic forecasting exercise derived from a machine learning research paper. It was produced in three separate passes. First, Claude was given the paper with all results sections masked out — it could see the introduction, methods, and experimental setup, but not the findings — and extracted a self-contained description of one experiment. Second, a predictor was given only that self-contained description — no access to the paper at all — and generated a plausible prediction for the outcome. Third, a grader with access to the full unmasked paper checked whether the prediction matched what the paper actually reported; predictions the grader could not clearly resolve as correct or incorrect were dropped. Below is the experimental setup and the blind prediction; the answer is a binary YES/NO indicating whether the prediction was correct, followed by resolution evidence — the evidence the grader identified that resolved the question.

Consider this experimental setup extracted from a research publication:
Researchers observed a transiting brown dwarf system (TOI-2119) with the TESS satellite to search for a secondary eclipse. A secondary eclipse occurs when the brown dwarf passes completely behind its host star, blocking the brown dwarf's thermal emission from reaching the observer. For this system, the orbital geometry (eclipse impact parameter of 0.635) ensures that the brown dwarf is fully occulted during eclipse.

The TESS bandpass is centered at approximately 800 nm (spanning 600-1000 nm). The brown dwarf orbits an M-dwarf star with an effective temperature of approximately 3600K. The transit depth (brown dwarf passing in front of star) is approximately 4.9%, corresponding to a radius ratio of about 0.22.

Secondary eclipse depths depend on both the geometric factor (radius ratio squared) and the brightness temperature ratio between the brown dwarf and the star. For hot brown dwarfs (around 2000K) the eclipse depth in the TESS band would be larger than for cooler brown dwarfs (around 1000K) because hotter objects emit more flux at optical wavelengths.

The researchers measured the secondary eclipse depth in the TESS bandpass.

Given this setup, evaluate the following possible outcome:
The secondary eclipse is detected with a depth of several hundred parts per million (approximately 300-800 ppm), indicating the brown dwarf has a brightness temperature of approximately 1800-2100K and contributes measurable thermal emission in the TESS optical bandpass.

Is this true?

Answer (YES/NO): NO